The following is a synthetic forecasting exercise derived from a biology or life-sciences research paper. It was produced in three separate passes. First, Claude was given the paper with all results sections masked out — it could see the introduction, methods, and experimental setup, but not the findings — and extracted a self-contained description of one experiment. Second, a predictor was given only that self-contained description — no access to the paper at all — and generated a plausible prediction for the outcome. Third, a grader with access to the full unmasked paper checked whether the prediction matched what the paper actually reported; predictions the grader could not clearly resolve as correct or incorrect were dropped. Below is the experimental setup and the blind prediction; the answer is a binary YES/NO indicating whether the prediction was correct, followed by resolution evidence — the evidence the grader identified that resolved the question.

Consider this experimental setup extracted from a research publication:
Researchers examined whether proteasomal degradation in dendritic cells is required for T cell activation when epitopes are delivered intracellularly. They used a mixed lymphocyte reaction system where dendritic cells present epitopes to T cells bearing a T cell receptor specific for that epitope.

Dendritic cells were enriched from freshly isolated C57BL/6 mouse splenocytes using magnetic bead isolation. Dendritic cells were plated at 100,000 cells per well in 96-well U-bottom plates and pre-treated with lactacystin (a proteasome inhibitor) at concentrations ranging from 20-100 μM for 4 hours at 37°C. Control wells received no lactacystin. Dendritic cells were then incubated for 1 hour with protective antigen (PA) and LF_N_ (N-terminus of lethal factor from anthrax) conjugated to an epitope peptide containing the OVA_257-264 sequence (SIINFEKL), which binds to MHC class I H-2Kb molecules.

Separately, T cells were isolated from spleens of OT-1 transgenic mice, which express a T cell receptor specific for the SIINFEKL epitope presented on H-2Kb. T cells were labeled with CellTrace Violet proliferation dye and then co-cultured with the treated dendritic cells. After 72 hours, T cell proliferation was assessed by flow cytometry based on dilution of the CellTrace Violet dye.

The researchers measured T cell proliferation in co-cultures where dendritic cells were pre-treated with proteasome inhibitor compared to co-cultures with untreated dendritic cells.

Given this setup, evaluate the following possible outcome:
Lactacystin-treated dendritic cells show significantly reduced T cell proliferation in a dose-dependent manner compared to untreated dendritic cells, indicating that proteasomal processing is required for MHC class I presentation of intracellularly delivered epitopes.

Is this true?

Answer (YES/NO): NO